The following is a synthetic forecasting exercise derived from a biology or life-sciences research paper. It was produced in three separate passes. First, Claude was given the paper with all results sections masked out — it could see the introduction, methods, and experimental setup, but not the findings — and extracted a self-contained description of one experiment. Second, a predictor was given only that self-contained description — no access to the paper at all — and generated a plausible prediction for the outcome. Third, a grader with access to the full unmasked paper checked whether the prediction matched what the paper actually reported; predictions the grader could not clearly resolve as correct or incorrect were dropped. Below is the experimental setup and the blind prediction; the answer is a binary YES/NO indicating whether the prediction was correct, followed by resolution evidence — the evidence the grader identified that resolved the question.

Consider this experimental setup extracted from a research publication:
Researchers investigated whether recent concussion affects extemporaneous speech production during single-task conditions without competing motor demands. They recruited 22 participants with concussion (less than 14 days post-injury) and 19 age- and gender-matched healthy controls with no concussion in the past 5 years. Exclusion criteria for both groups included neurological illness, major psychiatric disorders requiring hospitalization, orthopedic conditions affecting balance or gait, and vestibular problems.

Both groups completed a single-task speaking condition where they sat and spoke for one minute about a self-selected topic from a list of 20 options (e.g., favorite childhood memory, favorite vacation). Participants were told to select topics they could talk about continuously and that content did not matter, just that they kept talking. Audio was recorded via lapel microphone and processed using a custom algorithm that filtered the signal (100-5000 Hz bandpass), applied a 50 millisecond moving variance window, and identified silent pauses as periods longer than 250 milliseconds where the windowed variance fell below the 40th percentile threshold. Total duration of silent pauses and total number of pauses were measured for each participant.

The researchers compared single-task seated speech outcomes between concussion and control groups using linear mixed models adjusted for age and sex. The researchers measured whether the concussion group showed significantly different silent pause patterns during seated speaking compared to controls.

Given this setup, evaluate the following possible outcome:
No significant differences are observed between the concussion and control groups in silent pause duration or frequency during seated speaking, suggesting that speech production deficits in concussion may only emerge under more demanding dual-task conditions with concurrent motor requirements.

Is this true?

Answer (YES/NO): NO